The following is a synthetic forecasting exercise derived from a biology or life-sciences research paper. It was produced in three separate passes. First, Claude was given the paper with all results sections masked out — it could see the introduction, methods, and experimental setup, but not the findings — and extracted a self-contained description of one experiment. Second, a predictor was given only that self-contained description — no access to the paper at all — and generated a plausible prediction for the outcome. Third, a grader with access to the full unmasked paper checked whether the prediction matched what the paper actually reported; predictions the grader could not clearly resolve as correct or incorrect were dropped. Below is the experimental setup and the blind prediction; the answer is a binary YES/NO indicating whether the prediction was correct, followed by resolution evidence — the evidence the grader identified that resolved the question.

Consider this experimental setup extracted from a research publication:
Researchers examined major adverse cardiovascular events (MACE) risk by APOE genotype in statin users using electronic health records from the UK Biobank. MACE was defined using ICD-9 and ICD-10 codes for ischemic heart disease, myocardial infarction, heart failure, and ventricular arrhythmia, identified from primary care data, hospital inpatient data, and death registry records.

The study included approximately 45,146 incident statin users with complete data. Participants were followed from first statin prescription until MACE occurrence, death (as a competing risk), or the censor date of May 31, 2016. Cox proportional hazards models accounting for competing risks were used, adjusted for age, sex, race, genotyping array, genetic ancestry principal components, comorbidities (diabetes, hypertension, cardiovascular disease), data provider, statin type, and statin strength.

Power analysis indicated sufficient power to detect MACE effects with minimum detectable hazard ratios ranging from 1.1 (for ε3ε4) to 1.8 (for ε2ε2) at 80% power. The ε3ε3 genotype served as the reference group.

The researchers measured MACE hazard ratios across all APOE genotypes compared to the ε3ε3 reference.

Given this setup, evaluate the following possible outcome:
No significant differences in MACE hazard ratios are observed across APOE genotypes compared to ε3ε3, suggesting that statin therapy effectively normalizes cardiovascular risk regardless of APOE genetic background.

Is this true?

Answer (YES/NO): YES